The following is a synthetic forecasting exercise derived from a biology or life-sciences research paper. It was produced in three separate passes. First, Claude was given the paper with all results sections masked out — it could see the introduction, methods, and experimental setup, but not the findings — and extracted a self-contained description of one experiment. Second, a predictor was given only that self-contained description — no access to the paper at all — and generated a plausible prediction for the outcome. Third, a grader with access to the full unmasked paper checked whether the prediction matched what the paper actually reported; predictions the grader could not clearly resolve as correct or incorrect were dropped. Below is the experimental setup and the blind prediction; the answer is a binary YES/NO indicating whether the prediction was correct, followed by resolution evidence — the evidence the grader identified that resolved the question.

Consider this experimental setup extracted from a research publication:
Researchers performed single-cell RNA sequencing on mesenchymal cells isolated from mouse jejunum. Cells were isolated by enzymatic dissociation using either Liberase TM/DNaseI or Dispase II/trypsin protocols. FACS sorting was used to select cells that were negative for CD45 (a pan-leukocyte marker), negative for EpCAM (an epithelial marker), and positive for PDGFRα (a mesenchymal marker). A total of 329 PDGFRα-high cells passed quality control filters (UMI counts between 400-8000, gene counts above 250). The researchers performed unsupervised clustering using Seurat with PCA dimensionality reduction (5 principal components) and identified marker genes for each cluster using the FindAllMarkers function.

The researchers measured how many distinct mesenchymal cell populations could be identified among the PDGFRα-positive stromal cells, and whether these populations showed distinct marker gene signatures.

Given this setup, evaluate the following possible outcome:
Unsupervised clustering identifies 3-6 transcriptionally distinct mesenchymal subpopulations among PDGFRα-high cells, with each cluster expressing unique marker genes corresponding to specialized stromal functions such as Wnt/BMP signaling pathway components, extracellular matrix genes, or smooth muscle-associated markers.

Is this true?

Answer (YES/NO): YES